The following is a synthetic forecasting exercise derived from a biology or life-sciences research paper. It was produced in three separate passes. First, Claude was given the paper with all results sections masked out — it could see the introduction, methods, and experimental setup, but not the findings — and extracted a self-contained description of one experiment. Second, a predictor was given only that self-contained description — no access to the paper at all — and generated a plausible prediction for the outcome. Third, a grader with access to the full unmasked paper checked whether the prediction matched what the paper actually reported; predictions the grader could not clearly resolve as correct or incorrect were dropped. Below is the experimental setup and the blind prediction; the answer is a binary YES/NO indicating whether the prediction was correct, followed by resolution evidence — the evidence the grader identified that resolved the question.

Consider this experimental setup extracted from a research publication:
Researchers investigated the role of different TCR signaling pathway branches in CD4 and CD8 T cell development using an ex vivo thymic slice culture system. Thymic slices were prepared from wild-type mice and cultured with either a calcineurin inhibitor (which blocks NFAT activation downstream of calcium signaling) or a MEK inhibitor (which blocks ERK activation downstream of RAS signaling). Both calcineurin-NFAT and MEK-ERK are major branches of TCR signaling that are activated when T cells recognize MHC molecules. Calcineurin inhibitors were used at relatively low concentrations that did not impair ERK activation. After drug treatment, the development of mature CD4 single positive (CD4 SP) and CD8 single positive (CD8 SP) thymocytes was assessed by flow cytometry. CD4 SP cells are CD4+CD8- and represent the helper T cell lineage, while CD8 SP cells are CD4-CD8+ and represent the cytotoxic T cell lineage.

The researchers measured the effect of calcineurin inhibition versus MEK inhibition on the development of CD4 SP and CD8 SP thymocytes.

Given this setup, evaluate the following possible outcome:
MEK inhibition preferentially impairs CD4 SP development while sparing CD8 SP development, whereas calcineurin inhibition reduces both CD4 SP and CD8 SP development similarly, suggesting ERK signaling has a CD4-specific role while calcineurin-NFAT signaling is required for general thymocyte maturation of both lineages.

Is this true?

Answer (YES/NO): NO